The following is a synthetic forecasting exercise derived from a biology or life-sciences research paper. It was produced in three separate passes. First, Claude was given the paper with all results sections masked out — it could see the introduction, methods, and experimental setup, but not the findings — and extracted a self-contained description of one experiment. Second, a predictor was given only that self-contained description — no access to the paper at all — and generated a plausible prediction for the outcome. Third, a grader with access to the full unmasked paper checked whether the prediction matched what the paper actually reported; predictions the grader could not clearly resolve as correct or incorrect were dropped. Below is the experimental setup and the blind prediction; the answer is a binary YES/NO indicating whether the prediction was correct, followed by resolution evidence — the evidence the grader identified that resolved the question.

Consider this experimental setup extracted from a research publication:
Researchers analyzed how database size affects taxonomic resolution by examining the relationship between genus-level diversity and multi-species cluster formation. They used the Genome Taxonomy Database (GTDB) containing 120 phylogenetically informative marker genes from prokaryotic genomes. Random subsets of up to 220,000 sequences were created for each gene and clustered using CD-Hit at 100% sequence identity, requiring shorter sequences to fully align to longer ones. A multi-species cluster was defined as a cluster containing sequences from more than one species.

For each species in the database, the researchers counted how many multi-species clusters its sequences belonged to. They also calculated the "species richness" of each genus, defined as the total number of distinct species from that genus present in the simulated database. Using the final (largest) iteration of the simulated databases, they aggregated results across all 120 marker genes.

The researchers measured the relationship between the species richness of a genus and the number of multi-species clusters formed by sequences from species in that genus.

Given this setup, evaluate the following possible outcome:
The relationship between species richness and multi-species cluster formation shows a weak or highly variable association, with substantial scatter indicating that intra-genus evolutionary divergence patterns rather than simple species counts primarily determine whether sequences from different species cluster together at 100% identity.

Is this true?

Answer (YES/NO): NO